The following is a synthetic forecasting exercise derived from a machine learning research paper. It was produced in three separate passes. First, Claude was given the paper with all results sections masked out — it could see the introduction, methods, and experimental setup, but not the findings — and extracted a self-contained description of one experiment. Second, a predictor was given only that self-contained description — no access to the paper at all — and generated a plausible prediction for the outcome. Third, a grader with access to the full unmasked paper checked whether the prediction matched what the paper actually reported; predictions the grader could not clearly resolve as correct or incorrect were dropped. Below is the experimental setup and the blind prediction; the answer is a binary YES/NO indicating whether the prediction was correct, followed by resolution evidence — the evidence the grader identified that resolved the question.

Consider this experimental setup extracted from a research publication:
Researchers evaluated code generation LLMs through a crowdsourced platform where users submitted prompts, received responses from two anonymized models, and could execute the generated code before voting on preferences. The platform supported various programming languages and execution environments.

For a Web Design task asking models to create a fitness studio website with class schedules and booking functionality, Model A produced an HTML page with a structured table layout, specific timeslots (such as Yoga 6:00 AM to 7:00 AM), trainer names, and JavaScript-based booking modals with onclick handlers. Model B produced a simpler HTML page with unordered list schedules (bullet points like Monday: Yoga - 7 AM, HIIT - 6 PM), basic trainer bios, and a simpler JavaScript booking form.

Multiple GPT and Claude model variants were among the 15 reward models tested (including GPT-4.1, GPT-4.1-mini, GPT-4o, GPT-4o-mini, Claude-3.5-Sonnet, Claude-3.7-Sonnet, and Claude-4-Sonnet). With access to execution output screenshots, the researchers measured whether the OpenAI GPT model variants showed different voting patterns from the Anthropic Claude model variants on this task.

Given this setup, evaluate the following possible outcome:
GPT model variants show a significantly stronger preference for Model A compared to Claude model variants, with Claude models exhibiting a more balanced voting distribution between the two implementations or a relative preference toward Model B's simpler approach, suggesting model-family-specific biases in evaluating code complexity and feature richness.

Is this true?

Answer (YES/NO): NO